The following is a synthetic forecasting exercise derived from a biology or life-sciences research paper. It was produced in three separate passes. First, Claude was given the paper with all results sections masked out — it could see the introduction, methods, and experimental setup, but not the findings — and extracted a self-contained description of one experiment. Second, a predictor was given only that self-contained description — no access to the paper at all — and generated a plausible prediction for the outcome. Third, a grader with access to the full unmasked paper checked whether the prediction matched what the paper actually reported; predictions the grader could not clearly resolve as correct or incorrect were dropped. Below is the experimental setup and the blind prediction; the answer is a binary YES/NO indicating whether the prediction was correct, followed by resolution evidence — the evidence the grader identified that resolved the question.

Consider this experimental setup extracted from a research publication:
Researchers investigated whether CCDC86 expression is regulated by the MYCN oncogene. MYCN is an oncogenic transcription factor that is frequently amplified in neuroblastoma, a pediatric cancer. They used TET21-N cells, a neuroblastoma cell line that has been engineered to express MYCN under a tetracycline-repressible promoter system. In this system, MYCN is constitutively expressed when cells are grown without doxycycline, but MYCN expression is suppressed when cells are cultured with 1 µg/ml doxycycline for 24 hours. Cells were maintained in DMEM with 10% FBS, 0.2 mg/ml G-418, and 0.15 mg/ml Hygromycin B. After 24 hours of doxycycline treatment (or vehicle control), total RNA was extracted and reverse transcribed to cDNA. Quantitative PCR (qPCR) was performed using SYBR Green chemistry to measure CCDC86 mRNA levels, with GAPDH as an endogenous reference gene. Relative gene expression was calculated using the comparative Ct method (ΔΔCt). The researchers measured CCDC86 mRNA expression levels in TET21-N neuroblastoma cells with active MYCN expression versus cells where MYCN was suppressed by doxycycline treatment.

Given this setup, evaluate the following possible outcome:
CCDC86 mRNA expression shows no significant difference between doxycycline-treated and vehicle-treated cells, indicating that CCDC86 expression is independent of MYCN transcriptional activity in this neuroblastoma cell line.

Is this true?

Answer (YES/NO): NO